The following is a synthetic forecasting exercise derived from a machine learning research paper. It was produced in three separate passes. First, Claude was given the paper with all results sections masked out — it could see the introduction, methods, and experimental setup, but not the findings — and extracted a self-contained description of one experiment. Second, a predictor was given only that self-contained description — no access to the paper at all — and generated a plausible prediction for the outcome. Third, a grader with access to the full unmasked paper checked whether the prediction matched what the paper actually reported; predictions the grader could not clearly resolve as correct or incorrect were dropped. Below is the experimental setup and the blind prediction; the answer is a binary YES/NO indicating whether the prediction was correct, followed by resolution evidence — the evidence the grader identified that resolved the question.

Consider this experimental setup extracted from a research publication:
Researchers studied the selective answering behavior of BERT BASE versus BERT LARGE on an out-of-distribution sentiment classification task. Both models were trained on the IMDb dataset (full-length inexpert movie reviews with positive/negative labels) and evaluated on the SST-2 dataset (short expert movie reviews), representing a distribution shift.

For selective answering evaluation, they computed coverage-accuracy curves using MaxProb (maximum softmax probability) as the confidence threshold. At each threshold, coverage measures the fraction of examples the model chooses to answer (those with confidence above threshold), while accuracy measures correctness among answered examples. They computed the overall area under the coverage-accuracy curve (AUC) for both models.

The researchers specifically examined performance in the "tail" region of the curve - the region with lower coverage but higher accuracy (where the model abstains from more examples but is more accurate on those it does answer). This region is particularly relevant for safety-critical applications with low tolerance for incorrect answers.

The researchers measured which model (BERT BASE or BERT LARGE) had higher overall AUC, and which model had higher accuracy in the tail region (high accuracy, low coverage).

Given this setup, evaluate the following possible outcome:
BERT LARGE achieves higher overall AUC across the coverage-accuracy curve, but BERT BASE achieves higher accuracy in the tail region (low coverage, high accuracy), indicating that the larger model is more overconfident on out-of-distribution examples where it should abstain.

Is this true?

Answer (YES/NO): NO